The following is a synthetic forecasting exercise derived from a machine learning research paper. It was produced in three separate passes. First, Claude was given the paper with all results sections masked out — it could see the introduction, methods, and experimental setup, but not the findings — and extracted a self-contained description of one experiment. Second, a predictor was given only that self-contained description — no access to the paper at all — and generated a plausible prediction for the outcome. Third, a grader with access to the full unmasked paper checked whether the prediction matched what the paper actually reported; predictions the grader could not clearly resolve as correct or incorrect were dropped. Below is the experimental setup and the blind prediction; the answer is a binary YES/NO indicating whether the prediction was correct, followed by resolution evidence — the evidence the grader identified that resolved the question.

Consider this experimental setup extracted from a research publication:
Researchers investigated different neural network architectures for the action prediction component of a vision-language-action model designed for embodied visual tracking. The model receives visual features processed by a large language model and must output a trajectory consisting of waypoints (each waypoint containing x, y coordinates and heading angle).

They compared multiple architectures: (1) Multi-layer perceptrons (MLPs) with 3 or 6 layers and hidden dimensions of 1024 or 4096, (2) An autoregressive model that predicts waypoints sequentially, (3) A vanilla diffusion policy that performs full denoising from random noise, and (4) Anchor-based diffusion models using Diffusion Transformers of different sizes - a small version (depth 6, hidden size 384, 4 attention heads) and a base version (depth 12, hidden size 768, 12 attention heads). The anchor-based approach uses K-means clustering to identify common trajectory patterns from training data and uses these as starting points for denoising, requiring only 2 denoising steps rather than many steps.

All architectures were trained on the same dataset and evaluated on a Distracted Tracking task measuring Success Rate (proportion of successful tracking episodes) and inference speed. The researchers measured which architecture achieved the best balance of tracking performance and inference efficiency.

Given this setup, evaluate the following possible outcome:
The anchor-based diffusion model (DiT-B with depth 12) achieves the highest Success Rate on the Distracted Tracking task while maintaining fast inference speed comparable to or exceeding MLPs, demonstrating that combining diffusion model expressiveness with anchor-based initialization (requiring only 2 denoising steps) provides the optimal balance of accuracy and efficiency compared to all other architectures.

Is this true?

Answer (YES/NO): NO